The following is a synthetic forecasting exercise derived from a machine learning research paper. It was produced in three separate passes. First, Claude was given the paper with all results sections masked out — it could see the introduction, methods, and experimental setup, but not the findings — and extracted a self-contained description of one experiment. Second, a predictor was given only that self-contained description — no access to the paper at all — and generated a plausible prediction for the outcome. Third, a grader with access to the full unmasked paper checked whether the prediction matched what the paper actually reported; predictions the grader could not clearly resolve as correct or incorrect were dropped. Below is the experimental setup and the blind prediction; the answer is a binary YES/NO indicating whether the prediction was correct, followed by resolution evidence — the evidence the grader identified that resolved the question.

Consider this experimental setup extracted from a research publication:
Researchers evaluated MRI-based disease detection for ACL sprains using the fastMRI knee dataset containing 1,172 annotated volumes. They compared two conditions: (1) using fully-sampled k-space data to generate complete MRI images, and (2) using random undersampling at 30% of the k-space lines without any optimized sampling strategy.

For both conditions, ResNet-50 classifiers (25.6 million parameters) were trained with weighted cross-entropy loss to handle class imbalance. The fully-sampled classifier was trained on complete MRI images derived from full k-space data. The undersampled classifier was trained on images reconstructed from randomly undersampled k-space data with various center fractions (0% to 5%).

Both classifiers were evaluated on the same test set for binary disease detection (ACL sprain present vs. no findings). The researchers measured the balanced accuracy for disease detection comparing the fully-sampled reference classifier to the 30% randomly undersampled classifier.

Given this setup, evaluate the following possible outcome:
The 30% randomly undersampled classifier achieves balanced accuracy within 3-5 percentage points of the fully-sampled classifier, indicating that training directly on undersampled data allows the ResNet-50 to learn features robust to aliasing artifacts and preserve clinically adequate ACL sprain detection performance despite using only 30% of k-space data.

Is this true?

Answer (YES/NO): YES